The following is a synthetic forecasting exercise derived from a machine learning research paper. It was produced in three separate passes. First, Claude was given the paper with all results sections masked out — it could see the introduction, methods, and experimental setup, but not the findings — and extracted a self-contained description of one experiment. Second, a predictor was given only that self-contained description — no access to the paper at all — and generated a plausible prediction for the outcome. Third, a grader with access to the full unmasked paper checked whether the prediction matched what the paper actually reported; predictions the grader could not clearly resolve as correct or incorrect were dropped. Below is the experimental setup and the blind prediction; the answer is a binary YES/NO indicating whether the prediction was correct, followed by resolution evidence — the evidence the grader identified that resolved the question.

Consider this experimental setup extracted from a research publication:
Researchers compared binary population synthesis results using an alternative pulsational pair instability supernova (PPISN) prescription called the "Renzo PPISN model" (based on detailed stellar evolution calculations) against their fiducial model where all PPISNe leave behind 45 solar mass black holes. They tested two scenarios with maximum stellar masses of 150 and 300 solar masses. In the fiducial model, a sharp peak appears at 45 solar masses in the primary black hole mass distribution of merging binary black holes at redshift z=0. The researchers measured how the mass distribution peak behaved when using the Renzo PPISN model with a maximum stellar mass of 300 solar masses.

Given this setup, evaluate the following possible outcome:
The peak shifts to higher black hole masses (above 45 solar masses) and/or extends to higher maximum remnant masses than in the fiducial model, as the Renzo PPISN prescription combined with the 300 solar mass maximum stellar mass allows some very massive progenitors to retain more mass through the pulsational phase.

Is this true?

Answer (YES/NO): YES